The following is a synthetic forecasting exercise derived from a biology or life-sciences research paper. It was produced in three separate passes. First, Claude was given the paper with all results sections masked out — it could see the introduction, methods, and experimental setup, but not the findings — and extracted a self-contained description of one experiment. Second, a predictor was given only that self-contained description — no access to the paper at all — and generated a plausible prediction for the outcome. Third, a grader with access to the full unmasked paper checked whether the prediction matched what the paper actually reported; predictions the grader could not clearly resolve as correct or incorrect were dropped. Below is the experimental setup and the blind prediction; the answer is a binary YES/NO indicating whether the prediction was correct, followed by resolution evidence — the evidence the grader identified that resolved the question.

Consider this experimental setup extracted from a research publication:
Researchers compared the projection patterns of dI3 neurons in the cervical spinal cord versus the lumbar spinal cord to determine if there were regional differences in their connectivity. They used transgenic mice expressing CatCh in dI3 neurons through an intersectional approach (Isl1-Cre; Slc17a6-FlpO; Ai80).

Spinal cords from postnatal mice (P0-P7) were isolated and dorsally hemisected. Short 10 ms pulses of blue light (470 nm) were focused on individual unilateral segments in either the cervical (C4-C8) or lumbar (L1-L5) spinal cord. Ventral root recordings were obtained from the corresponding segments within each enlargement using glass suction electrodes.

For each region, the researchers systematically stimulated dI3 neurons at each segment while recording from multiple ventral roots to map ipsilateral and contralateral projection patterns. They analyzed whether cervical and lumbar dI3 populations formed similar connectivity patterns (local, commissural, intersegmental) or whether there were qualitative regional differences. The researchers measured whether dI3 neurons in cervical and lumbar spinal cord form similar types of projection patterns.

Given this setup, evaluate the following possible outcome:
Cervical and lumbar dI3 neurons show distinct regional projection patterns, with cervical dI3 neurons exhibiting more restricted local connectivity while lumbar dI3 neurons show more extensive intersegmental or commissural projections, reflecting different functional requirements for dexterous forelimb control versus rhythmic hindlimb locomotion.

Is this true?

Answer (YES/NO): NO